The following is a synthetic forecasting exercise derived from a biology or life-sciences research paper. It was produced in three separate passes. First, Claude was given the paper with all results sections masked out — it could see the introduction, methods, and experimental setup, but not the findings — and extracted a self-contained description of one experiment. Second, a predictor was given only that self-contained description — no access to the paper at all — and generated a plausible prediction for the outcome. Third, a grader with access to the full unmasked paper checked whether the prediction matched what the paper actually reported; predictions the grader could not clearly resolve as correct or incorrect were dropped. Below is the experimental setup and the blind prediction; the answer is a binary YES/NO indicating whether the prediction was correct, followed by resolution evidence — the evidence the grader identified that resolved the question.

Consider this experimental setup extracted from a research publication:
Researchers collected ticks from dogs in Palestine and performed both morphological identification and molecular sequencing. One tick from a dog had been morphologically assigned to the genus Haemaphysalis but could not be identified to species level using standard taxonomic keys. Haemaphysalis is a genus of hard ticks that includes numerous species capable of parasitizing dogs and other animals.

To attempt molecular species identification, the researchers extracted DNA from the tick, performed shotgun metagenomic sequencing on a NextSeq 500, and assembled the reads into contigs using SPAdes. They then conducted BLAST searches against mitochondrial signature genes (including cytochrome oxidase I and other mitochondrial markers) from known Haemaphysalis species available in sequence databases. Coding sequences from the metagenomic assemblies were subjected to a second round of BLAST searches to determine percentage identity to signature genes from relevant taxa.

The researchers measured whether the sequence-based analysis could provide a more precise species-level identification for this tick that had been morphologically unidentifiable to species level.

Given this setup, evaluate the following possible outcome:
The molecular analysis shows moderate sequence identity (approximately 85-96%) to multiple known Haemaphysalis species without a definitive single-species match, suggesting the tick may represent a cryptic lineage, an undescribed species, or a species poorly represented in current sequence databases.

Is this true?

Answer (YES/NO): YES